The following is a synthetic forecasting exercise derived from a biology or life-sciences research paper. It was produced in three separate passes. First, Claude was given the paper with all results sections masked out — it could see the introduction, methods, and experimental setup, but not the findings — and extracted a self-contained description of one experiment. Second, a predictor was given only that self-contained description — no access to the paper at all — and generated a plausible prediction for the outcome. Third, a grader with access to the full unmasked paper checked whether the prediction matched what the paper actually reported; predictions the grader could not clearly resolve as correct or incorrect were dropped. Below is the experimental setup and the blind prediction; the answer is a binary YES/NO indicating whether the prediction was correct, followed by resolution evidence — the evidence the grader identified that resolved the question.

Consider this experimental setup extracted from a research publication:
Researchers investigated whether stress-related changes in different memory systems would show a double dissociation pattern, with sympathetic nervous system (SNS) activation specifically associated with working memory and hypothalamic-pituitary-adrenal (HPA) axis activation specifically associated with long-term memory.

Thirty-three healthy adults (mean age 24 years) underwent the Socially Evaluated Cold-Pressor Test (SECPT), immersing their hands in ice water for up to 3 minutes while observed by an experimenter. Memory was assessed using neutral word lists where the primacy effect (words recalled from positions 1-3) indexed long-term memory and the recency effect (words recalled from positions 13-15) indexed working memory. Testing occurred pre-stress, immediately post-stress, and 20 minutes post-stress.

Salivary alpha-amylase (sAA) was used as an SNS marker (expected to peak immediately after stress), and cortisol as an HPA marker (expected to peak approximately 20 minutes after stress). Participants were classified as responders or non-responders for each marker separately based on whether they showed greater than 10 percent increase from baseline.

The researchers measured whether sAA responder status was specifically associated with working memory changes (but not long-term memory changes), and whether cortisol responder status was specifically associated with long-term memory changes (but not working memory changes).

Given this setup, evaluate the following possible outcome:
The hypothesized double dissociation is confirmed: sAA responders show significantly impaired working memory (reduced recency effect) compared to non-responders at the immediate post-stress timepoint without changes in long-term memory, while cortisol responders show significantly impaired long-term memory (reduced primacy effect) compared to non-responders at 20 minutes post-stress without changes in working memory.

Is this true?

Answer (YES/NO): NO